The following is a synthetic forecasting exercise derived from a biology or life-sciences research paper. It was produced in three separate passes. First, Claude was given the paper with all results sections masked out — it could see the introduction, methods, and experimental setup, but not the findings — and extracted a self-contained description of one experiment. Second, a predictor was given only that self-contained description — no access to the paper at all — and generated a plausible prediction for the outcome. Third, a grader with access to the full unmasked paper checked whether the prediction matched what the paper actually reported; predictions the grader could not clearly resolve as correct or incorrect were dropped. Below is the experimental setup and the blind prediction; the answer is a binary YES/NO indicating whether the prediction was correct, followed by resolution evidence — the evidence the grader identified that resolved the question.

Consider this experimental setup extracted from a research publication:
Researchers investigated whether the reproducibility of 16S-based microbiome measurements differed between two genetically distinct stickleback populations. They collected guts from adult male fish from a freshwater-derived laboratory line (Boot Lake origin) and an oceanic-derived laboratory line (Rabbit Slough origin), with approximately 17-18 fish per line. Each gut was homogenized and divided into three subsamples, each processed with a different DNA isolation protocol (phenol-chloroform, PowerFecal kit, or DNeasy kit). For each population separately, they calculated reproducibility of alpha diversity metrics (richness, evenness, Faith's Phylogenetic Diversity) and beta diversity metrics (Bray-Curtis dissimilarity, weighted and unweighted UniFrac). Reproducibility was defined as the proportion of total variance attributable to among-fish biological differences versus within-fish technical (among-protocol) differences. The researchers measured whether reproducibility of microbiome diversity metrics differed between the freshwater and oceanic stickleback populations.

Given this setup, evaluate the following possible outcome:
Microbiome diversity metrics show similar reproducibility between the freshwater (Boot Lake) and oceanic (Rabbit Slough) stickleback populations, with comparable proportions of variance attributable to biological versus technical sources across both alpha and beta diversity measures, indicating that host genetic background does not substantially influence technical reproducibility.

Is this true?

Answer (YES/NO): YES